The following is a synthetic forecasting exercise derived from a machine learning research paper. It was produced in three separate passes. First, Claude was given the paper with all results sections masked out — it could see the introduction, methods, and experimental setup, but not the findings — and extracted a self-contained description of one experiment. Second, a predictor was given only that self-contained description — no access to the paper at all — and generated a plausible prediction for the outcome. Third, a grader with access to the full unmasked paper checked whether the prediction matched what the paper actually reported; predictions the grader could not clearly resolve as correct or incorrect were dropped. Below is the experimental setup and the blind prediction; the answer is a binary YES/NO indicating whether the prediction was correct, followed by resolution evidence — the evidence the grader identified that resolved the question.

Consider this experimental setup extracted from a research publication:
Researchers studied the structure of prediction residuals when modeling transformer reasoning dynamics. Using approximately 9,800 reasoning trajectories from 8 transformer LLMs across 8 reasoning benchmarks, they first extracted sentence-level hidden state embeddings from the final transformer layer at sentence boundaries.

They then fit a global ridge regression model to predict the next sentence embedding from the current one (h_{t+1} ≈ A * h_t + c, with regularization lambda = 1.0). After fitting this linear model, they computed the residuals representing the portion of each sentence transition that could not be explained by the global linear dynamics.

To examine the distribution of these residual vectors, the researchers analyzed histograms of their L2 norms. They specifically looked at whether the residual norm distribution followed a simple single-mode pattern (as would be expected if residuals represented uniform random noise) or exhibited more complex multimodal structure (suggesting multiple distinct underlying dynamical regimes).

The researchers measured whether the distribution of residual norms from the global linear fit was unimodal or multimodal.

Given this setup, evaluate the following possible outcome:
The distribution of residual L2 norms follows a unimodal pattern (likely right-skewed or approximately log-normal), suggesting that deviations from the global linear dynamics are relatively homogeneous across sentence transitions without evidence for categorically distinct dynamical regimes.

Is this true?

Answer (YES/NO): NO